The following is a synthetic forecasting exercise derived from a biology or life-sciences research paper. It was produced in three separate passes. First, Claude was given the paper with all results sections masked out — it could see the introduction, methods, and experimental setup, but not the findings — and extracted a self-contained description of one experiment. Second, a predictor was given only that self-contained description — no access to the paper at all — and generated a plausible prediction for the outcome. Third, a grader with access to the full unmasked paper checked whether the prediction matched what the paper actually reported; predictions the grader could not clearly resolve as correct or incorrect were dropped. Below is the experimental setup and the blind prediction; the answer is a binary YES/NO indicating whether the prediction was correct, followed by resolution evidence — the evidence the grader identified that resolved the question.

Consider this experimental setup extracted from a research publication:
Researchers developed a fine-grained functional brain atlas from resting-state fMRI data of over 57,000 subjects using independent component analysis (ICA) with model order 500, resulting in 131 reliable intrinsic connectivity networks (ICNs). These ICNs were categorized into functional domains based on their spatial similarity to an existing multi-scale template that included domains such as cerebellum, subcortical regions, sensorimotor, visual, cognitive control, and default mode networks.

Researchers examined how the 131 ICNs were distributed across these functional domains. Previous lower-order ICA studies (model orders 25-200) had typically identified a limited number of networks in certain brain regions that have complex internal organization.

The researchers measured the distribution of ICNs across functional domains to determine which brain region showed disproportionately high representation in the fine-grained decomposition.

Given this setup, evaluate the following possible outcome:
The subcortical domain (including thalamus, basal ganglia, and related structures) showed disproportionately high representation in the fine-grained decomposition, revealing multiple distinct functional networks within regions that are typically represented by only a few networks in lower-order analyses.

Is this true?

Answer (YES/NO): NO